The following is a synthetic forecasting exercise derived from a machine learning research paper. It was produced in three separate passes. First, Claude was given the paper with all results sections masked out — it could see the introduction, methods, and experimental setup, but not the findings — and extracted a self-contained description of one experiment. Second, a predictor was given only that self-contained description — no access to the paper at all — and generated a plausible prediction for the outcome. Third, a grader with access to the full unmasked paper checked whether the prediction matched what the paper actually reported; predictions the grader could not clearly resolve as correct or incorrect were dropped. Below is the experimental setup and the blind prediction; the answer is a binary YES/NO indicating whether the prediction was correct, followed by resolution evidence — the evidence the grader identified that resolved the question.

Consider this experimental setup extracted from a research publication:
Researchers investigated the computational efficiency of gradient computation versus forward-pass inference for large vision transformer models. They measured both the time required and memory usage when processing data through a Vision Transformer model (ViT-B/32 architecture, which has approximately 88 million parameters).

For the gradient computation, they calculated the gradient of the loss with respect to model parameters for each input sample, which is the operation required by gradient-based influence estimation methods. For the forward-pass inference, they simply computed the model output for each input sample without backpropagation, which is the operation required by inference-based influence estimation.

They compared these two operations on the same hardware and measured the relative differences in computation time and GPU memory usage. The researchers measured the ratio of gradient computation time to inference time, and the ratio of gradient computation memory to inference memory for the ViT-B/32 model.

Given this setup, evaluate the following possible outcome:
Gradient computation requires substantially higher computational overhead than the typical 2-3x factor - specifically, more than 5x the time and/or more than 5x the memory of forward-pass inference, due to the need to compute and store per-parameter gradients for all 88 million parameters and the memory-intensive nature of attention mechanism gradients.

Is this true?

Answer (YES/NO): YES